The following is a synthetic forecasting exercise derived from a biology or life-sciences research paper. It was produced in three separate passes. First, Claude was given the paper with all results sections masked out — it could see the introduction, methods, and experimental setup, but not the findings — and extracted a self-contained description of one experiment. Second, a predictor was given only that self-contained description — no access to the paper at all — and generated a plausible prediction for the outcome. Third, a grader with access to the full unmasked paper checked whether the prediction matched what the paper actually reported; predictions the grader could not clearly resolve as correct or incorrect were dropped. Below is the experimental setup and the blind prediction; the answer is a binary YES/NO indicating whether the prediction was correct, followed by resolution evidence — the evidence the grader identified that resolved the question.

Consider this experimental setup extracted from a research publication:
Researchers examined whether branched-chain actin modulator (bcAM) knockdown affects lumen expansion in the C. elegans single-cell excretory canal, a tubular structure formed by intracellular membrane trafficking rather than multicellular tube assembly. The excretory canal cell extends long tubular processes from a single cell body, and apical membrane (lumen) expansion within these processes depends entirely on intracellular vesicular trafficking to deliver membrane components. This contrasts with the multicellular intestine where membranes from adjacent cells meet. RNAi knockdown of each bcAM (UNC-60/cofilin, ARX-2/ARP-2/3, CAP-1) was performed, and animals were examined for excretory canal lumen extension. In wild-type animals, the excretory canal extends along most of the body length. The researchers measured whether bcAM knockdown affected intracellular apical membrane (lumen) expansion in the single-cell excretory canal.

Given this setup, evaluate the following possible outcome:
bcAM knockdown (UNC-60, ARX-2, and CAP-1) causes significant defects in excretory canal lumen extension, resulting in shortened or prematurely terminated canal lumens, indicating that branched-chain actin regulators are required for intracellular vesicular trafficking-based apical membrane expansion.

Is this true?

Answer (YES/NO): YES